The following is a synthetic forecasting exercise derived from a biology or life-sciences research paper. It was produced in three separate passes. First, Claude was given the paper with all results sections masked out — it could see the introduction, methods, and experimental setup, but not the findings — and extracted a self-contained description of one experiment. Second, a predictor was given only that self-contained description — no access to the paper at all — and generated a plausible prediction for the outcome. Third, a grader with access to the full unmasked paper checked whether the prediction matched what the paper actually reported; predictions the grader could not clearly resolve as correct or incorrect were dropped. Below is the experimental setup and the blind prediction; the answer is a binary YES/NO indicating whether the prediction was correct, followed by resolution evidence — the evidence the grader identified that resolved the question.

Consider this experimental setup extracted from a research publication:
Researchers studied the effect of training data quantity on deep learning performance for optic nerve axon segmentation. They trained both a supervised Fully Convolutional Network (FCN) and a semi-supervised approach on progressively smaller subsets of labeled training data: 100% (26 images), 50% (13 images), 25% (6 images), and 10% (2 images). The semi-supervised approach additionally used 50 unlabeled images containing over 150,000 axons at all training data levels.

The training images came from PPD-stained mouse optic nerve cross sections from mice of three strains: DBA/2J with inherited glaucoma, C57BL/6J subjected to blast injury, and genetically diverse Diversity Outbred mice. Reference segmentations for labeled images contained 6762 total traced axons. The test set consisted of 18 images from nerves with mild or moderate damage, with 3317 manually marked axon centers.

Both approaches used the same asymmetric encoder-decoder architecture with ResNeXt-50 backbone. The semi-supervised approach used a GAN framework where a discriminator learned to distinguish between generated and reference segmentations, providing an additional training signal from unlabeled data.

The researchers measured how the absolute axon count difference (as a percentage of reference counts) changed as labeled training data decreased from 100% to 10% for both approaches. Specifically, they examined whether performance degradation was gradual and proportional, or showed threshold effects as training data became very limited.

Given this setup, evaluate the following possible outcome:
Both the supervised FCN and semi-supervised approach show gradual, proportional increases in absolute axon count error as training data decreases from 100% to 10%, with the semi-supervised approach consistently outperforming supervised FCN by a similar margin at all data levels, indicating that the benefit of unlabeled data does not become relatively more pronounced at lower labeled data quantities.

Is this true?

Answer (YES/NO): NO